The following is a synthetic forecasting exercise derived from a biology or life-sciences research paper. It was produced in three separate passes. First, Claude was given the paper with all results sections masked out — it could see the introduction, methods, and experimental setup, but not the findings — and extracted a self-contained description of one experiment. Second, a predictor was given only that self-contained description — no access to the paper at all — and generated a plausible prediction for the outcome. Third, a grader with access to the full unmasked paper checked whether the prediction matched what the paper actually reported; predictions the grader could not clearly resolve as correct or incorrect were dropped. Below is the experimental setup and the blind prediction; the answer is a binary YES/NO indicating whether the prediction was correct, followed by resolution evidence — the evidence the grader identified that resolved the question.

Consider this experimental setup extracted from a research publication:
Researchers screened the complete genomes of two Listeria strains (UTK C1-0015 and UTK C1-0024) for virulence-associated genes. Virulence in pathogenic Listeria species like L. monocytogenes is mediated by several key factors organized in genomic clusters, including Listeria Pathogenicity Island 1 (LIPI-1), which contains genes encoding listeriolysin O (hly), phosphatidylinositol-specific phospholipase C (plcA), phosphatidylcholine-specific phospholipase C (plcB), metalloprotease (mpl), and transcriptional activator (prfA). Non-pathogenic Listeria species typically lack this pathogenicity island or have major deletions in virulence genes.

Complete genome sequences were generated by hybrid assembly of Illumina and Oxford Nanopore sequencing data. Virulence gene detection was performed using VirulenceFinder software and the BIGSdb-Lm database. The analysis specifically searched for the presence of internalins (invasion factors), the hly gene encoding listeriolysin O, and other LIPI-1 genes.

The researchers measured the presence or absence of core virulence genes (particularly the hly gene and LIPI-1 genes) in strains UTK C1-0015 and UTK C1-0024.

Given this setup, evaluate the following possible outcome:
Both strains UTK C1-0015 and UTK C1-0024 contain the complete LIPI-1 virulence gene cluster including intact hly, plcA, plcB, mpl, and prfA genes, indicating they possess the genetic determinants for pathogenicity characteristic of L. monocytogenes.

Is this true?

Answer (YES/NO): NO